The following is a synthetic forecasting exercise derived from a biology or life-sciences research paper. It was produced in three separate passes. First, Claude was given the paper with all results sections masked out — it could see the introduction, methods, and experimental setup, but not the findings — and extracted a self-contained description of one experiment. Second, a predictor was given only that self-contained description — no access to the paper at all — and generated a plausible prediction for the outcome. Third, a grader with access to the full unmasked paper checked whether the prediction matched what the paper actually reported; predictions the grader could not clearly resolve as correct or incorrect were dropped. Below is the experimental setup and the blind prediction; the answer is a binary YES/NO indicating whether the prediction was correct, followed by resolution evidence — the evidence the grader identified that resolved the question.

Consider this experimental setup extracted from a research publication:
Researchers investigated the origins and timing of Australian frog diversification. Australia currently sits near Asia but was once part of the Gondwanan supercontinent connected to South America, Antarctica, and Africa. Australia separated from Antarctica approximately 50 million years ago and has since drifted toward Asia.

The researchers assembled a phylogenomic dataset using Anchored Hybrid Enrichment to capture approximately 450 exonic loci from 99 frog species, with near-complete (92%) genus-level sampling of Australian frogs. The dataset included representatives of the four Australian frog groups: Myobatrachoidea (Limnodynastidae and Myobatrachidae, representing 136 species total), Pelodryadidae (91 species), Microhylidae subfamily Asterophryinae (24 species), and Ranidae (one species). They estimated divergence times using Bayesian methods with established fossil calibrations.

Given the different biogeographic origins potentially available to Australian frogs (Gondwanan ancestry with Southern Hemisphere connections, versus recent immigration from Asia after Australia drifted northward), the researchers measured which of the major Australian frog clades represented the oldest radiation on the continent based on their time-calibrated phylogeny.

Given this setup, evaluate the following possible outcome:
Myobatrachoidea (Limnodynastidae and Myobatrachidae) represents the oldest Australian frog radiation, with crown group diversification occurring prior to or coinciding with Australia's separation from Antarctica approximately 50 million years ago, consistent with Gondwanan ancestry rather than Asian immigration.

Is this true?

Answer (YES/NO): YES